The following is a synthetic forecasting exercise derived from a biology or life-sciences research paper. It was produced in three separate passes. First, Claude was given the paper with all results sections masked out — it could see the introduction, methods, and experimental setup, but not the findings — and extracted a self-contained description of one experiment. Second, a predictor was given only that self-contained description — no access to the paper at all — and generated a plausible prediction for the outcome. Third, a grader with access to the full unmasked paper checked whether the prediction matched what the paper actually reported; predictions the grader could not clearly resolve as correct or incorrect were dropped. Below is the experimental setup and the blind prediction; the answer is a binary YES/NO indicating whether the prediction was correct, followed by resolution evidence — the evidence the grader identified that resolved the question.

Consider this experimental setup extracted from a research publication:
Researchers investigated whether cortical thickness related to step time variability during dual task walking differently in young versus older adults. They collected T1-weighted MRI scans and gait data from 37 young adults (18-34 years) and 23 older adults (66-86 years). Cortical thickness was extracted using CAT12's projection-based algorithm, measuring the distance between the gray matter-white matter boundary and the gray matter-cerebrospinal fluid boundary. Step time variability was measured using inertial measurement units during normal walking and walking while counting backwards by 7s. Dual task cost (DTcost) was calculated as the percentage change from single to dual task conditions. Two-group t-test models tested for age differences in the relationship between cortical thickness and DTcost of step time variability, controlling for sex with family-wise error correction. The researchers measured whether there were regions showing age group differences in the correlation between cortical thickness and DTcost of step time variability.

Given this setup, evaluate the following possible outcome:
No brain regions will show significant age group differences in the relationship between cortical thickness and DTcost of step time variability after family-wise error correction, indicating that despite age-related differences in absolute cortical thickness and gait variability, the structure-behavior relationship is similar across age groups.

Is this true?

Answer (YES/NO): NO